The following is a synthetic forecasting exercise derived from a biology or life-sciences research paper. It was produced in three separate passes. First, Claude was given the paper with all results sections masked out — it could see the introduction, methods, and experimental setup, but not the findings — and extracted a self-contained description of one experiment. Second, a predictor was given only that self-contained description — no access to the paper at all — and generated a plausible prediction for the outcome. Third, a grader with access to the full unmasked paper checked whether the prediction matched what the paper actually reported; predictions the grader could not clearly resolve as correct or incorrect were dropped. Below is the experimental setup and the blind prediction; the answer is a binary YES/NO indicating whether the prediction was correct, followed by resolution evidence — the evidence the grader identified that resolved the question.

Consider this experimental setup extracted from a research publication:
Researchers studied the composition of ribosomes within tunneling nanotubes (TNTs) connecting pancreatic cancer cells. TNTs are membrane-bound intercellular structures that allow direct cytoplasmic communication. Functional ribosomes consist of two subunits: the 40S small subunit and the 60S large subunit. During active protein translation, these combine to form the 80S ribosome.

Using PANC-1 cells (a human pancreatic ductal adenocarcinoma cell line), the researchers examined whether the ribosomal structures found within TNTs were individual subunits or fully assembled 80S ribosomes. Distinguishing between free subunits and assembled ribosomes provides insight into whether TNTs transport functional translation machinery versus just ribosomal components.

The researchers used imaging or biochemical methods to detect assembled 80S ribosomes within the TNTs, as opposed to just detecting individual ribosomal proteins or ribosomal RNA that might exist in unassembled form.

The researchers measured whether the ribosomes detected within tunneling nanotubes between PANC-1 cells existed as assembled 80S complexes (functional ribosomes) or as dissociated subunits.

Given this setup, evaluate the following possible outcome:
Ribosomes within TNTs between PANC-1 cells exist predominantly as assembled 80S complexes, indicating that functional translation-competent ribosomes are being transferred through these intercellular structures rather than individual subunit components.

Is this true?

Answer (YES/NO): NO